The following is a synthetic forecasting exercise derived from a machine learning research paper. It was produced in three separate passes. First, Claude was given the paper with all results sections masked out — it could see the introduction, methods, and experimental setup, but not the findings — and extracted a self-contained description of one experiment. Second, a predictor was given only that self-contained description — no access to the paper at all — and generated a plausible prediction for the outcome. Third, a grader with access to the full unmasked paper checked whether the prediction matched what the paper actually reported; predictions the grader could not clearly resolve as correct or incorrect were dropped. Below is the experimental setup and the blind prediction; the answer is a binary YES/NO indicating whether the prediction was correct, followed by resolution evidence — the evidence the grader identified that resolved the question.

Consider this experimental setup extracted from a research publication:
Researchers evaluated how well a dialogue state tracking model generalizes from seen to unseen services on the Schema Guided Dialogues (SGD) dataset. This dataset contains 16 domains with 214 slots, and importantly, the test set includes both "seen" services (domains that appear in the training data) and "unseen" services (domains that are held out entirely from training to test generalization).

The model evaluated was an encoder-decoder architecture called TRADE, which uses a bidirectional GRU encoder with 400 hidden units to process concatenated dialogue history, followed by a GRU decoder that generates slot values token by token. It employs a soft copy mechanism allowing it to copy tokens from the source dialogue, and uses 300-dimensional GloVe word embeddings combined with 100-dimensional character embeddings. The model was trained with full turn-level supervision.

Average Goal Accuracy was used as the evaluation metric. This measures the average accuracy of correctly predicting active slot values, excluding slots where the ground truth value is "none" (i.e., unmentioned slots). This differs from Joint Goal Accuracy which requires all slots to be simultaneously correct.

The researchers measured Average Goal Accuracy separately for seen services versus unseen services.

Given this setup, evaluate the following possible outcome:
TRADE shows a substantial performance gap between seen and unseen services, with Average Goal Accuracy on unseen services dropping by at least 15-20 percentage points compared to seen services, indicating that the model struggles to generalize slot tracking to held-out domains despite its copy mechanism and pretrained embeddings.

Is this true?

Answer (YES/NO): YES